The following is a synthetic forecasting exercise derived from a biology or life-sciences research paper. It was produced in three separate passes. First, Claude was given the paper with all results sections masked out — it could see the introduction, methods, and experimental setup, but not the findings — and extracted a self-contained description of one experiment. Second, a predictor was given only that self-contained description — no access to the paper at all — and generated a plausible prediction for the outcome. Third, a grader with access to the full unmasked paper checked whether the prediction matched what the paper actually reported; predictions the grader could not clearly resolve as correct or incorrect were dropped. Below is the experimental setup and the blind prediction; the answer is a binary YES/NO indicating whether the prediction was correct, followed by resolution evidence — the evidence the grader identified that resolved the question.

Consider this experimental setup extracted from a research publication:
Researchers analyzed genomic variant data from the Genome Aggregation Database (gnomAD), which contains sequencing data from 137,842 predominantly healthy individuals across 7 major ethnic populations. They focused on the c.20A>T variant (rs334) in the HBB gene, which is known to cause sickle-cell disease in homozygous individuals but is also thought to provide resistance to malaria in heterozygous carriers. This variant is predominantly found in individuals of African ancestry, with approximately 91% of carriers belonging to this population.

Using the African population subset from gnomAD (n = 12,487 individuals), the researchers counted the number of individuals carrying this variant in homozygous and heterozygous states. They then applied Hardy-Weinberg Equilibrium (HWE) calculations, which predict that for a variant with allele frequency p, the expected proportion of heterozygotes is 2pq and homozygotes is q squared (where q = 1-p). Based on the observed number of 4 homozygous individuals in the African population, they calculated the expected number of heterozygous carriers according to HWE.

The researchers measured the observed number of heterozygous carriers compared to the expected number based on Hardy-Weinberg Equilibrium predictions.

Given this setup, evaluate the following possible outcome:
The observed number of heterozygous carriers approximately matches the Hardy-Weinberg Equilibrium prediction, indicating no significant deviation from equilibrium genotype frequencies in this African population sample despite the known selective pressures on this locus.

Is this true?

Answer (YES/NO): NO